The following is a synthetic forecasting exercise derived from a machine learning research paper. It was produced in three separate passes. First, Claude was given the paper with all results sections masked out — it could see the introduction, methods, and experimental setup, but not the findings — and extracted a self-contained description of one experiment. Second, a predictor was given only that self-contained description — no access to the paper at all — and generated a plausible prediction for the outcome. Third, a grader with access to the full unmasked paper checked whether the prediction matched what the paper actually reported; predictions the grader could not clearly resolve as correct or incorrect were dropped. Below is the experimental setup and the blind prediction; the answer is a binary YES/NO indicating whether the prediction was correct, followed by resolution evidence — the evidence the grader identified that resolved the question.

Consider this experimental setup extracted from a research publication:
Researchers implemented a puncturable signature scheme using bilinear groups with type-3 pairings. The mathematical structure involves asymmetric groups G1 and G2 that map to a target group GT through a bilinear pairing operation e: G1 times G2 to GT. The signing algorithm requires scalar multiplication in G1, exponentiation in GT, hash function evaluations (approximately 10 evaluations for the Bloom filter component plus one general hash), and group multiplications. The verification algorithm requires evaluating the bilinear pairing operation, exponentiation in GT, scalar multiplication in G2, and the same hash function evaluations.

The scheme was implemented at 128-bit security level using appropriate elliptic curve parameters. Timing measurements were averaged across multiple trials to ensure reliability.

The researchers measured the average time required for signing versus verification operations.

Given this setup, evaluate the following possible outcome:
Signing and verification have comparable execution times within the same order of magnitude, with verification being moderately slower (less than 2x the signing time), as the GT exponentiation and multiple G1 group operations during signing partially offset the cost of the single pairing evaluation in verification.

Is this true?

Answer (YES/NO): NO